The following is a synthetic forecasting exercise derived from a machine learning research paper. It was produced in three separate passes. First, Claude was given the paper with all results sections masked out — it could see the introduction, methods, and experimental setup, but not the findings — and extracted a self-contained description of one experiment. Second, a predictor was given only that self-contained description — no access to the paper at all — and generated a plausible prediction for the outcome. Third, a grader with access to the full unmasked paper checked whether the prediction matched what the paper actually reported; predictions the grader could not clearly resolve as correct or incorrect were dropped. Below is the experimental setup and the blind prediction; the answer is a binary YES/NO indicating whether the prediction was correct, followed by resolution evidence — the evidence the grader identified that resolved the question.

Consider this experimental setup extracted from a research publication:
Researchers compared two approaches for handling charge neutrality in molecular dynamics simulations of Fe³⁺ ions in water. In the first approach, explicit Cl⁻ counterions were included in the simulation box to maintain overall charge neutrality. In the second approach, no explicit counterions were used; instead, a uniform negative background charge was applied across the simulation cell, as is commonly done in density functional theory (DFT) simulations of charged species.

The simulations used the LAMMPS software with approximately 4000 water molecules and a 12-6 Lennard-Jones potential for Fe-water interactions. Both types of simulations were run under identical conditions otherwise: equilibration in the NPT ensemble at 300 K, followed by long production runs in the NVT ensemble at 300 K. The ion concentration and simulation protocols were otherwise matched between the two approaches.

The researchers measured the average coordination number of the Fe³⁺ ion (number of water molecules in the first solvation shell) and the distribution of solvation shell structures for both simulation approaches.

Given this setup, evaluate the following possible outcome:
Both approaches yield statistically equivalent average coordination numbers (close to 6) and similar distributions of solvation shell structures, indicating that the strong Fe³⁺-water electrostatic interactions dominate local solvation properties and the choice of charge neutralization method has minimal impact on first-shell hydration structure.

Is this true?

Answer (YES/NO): NO